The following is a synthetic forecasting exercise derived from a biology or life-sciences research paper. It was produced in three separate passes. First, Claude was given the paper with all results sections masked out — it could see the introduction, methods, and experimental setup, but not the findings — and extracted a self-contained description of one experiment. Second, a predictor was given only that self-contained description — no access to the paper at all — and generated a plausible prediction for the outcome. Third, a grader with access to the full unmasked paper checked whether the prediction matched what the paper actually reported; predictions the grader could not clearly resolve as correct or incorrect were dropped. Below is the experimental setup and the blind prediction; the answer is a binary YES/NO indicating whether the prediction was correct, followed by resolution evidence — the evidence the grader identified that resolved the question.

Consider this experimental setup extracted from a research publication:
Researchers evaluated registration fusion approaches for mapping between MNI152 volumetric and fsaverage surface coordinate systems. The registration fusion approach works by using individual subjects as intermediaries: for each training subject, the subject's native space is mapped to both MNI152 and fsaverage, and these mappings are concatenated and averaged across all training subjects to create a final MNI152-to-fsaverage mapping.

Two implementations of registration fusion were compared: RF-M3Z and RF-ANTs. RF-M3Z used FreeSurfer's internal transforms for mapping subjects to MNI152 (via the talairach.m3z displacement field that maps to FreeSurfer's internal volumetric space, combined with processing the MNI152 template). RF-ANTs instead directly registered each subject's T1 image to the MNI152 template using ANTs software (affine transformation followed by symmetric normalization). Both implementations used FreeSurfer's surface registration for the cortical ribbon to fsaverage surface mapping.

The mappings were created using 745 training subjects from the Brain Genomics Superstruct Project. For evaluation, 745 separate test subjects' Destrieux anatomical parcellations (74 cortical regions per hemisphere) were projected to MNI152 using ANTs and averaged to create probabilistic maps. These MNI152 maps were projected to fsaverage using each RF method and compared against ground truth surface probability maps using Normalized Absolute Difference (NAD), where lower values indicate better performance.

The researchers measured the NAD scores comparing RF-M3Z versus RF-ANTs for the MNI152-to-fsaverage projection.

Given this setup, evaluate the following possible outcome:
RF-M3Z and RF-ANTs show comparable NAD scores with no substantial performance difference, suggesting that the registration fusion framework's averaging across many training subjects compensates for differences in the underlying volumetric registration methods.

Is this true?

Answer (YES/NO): NO